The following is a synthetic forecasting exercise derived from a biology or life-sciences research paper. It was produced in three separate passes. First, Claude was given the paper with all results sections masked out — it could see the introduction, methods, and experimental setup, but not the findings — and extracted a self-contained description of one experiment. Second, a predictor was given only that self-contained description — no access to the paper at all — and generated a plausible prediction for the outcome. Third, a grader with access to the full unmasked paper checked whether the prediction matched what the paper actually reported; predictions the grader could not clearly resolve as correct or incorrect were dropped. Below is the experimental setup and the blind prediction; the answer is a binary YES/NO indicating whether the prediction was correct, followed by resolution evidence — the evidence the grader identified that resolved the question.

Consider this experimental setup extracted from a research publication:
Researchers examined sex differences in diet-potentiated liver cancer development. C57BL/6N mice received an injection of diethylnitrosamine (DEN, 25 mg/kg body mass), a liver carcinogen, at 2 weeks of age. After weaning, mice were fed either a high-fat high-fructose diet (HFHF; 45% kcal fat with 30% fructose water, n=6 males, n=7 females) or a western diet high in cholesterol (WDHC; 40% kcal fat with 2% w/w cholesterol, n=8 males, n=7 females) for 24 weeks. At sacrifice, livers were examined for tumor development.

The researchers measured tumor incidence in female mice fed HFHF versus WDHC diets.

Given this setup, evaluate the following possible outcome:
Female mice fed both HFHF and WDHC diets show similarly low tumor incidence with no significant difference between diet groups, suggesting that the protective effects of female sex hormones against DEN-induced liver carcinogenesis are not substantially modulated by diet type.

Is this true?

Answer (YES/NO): NO